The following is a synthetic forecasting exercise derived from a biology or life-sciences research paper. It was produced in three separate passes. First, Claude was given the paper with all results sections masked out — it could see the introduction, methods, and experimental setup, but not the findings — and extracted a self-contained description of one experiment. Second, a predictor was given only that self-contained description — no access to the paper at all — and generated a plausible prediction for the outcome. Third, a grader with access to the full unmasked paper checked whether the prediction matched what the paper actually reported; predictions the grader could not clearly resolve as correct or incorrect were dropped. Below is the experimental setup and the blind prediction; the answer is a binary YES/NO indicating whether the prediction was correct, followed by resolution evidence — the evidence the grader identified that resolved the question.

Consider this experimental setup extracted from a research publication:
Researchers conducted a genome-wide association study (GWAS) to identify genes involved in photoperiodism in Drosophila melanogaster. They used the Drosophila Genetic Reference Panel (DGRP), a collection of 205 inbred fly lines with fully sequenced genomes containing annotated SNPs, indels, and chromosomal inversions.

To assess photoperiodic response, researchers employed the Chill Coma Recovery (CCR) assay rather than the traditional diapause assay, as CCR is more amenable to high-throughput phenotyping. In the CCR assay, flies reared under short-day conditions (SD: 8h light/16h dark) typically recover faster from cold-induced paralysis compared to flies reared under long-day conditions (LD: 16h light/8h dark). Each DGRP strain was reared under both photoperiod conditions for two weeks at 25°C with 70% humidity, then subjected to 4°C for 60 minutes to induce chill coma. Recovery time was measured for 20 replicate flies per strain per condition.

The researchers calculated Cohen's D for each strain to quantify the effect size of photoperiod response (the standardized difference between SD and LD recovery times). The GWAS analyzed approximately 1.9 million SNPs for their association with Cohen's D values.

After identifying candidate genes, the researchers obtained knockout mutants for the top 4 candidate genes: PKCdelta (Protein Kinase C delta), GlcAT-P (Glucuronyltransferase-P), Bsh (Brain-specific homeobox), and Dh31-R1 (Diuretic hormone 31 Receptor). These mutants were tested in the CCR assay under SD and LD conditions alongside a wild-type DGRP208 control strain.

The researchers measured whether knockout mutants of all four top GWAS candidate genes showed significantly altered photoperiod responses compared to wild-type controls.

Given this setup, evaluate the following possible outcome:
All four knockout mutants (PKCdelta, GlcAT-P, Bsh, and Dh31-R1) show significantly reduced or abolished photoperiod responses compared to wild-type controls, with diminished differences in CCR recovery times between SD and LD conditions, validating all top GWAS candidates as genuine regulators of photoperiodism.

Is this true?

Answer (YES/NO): NO